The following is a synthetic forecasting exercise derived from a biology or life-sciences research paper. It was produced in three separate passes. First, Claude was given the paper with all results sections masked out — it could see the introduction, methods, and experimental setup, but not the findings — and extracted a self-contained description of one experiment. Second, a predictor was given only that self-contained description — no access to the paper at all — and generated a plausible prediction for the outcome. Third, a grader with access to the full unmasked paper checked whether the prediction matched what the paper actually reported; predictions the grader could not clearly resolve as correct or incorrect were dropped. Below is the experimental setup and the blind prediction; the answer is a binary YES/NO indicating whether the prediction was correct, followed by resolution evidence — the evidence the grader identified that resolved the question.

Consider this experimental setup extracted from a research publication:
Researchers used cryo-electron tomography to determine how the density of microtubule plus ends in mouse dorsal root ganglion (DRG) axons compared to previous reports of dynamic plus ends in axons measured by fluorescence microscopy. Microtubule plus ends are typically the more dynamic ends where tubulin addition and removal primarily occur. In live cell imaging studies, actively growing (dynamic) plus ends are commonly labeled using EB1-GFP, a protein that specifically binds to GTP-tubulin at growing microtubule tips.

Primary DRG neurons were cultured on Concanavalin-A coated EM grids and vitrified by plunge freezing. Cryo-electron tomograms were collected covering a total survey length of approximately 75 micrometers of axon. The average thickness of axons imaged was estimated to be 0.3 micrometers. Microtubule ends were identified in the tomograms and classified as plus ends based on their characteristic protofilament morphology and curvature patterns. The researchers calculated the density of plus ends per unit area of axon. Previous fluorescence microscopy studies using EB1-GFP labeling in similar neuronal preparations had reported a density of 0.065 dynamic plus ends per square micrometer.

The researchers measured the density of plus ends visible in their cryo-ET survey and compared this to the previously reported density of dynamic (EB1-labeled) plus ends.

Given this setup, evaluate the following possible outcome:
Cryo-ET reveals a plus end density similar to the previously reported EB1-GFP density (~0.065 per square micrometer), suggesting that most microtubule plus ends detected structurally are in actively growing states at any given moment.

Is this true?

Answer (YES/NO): NO